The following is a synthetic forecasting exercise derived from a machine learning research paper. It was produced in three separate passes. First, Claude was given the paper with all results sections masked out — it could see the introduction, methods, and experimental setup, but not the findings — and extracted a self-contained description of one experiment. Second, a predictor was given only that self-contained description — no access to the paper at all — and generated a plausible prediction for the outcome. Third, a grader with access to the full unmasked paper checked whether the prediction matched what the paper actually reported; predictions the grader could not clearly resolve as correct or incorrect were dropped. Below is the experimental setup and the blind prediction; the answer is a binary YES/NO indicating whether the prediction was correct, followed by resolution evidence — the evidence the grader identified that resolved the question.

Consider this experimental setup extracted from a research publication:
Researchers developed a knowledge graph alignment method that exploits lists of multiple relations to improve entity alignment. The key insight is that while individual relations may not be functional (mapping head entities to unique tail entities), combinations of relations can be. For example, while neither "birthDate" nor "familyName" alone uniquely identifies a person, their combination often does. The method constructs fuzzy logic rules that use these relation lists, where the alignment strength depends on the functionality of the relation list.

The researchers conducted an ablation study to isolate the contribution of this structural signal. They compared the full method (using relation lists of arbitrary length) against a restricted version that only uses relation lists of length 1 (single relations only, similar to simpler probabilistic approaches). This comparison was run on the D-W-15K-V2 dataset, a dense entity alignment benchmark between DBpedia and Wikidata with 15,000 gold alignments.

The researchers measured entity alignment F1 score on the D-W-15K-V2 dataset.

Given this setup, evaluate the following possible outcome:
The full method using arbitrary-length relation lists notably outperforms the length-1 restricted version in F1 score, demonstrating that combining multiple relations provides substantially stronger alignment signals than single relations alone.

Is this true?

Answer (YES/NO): YES